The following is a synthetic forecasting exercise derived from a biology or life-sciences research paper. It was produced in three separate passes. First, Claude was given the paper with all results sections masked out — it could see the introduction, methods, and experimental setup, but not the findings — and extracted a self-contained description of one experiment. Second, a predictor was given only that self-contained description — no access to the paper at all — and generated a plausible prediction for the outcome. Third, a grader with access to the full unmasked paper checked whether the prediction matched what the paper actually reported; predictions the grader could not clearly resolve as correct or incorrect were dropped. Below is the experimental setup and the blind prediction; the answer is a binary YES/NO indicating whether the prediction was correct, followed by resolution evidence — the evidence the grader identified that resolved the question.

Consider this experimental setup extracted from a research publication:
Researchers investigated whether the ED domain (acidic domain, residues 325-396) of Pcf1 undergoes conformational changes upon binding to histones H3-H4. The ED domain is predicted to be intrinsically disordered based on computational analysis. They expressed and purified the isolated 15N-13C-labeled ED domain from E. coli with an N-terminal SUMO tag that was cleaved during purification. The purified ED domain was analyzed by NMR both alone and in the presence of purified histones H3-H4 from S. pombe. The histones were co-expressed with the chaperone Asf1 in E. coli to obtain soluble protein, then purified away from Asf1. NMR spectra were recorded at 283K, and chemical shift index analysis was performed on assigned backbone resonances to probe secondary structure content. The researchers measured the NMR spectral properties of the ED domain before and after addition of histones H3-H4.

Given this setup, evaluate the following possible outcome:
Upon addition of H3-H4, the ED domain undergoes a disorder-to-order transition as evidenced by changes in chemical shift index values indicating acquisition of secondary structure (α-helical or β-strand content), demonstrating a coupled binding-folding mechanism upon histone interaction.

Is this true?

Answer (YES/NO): NO